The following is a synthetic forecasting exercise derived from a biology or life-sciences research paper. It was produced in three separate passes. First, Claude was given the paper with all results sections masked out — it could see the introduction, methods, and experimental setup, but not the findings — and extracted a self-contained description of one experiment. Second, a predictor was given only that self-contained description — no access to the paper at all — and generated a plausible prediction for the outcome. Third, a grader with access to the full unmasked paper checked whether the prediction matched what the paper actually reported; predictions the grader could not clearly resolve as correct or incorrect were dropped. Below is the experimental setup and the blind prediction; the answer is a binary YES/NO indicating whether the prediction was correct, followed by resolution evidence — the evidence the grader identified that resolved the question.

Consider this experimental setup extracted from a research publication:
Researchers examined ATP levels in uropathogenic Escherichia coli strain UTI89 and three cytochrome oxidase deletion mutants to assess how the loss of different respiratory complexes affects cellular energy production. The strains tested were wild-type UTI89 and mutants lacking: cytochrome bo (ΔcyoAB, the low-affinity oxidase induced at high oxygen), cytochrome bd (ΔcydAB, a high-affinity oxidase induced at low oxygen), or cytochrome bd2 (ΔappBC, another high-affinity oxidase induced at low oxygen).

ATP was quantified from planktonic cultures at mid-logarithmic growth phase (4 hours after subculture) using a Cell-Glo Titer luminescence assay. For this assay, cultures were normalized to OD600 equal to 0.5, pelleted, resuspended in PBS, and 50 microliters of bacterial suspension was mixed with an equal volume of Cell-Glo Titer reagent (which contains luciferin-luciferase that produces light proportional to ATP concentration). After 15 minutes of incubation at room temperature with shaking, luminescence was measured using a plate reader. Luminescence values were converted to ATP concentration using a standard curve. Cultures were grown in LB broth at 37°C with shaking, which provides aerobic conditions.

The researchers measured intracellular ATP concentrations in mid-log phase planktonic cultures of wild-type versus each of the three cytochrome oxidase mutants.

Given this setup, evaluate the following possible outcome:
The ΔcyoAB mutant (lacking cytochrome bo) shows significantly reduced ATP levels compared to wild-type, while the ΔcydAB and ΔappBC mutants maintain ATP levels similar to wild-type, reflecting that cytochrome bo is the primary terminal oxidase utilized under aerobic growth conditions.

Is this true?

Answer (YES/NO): NO